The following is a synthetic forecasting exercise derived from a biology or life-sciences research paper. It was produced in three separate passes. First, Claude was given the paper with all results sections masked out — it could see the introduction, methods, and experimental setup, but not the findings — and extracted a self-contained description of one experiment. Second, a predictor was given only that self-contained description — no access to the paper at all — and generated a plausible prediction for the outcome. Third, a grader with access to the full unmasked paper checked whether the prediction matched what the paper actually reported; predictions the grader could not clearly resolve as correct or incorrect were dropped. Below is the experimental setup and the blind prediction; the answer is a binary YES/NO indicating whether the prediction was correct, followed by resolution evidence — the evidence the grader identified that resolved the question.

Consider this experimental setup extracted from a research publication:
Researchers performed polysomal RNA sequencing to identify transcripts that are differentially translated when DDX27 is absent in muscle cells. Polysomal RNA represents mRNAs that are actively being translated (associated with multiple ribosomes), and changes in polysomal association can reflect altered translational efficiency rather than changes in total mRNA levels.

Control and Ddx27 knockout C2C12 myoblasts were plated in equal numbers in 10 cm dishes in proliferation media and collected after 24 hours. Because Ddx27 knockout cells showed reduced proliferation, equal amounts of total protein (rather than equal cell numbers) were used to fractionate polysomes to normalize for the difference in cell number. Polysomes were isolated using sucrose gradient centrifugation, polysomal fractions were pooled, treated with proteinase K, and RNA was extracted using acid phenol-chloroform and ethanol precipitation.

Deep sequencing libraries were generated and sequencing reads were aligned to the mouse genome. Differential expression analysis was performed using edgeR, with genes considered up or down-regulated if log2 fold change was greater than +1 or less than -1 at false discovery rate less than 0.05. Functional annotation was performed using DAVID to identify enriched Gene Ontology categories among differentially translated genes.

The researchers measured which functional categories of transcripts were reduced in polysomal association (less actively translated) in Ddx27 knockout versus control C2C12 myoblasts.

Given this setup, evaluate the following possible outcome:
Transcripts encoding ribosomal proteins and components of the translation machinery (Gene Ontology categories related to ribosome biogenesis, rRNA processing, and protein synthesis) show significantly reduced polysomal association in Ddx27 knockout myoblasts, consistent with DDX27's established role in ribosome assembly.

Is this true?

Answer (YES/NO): YES